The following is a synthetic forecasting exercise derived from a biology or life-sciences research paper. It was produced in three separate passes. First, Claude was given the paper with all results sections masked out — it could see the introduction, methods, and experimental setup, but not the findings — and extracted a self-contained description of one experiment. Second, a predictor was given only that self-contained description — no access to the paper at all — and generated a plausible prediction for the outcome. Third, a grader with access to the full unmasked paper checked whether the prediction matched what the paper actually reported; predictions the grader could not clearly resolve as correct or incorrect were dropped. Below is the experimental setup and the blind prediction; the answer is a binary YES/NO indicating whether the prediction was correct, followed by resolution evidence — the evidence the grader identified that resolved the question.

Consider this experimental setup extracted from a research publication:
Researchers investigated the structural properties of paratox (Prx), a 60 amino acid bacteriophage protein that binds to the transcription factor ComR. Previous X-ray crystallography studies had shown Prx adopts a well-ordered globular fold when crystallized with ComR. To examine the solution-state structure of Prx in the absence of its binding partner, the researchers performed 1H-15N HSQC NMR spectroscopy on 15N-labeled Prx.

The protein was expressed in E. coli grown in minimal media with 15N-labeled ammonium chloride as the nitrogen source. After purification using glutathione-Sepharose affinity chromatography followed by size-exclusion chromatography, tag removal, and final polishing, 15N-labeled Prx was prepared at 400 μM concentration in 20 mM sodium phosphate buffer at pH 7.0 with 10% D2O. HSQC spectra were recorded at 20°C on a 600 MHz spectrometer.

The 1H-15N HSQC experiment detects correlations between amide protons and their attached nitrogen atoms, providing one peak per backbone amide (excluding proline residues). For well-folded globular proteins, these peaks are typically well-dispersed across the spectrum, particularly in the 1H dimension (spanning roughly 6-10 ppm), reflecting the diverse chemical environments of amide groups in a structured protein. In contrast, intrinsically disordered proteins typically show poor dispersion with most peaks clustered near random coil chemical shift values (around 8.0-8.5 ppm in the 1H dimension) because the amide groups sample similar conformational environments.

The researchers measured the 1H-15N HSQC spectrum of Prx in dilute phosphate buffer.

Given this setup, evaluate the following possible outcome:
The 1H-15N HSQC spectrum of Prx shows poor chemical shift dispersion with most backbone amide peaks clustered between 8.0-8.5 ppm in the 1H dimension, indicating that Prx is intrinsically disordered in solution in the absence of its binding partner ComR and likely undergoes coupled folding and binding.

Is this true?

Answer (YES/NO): YES